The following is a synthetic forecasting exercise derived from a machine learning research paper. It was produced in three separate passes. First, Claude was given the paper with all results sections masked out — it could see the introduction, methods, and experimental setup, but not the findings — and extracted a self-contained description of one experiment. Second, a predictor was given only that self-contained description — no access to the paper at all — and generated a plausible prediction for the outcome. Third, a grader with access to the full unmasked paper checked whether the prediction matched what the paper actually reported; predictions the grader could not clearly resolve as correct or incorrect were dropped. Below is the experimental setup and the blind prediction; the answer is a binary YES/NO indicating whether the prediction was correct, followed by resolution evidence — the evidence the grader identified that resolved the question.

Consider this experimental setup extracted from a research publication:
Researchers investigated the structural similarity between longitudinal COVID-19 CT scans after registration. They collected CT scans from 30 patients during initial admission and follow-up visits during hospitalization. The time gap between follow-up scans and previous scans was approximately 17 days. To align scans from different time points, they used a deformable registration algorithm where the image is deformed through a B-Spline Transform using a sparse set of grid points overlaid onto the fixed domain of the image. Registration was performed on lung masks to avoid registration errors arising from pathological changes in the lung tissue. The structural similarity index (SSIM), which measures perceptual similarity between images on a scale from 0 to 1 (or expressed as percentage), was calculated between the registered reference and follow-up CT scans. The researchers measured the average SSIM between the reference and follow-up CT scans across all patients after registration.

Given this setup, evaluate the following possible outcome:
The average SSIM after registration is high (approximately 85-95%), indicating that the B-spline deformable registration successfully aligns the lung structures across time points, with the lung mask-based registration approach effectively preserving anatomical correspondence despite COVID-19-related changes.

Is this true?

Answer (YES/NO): NO